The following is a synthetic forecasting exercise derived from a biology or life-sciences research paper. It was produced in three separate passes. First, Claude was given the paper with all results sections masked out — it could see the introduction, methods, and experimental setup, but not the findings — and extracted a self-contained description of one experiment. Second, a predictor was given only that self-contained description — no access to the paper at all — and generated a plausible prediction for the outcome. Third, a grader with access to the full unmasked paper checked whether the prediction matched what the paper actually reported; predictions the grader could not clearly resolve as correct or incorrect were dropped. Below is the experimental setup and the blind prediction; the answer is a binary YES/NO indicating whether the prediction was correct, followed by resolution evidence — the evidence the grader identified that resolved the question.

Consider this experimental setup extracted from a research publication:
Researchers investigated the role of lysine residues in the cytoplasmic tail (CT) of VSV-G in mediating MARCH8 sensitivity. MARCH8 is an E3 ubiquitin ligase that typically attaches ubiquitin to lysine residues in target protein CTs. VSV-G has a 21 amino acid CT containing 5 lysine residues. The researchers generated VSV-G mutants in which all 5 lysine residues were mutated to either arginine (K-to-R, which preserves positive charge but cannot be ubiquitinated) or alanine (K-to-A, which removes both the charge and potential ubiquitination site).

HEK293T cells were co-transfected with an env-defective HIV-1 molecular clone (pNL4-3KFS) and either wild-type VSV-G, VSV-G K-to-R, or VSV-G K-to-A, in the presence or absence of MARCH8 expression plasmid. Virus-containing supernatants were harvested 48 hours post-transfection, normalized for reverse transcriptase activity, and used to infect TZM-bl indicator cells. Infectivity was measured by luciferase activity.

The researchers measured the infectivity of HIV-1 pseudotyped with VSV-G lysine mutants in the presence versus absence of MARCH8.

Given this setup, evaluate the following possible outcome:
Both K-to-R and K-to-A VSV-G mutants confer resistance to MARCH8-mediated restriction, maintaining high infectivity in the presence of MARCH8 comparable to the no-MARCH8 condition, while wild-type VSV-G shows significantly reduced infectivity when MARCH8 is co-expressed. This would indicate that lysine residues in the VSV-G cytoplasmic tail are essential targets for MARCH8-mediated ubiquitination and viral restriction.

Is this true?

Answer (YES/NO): NO